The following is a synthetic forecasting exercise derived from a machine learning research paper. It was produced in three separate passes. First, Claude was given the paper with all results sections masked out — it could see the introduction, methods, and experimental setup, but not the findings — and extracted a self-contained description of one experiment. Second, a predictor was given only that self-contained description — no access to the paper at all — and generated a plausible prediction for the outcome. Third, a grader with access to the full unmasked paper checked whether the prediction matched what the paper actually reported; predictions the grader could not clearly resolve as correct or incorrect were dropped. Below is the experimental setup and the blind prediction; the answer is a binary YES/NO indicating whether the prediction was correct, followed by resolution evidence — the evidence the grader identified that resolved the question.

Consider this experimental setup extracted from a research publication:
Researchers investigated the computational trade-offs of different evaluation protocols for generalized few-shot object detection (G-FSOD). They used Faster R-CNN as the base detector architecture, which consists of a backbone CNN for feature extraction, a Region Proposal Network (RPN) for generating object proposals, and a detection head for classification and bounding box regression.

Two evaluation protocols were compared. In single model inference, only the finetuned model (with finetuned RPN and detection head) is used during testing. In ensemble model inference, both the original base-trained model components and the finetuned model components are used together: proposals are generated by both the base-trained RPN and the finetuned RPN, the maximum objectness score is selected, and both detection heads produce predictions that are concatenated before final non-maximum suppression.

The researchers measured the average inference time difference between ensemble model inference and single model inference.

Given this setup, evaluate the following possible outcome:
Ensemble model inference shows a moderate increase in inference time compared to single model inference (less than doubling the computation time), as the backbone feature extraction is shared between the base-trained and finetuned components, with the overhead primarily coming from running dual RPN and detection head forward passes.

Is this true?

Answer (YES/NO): YES